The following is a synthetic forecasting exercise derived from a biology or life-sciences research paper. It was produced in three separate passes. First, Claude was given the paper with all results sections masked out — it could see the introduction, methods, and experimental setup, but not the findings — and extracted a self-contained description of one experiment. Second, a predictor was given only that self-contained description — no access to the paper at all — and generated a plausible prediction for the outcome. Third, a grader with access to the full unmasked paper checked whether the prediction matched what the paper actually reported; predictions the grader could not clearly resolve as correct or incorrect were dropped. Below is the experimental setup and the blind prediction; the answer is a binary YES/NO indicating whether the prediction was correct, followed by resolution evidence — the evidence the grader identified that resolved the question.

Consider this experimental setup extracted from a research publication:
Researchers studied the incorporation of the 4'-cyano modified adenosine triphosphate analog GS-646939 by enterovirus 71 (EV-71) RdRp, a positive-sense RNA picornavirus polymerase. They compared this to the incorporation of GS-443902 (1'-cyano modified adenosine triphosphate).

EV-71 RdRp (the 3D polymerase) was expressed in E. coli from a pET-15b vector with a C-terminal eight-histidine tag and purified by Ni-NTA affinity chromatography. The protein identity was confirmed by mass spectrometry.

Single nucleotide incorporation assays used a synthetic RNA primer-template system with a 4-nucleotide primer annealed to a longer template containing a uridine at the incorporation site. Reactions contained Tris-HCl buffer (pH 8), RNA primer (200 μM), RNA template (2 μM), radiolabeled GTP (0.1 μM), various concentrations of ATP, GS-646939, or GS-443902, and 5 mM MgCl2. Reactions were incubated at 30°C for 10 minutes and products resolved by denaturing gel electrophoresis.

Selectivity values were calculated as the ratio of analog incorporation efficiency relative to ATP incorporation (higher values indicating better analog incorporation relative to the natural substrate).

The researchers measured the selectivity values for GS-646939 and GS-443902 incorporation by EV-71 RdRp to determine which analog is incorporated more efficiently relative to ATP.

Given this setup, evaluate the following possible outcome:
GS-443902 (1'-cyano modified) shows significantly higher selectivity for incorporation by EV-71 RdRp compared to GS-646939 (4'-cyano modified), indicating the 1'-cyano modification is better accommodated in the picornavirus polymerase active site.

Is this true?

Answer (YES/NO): NO